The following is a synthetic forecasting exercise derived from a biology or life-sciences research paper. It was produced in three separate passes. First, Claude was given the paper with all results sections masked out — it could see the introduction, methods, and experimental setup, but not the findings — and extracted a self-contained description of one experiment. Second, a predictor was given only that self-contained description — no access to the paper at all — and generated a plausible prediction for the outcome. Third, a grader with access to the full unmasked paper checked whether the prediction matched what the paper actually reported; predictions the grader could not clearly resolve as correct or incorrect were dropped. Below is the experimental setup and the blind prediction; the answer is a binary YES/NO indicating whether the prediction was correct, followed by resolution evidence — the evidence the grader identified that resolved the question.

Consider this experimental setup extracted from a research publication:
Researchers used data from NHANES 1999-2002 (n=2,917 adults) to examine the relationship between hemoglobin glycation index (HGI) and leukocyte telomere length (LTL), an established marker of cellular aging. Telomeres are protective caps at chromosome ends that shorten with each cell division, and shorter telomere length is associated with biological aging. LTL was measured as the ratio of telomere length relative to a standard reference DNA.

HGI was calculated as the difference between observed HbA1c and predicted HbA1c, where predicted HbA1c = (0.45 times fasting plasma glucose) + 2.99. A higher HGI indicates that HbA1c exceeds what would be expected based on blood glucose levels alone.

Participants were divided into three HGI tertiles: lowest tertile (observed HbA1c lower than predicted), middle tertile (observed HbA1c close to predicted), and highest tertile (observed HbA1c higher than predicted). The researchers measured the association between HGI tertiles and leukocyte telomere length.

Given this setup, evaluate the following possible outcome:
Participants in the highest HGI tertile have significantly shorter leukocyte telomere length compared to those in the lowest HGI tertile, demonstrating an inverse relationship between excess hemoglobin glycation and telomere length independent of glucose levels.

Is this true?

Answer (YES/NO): NO